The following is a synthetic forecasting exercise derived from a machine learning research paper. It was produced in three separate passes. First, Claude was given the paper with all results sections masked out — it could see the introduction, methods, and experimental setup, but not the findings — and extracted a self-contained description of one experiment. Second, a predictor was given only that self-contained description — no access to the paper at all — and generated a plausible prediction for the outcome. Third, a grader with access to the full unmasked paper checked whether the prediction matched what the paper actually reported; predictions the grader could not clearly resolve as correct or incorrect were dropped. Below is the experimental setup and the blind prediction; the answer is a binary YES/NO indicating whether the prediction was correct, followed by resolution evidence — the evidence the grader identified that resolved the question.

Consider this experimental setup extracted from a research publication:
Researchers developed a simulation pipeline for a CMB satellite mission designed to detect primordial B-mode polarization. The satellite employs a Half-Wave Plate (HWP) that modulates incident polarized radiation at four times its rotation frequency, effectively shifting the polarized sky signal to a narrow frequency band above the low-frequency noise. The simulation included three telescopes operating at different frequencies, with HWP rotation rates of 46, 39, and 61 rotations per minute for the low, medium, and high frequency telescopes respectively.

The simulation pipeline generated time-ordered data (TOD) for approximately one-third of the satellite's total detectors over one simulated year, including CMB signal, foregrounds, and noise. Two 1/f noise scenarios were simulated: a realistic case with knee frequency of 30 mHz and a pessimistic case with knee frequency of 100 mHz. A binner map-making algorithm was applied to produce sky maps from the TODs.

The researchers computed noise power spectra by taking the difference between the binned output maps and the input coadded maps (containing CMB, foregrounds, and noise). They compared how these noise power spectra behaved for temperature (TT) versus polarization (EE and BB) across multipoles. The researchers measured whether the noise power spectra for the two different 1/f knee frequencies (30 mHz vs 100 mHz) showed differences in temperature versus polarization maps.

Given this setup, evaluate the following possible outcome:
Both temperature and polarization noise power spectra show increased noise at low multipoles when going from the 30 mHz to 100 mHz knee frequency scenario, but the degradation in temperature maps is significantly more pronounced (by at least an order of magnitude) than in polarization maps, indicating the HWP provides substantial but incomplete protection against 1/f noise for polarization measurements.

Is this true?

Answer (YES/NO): NO